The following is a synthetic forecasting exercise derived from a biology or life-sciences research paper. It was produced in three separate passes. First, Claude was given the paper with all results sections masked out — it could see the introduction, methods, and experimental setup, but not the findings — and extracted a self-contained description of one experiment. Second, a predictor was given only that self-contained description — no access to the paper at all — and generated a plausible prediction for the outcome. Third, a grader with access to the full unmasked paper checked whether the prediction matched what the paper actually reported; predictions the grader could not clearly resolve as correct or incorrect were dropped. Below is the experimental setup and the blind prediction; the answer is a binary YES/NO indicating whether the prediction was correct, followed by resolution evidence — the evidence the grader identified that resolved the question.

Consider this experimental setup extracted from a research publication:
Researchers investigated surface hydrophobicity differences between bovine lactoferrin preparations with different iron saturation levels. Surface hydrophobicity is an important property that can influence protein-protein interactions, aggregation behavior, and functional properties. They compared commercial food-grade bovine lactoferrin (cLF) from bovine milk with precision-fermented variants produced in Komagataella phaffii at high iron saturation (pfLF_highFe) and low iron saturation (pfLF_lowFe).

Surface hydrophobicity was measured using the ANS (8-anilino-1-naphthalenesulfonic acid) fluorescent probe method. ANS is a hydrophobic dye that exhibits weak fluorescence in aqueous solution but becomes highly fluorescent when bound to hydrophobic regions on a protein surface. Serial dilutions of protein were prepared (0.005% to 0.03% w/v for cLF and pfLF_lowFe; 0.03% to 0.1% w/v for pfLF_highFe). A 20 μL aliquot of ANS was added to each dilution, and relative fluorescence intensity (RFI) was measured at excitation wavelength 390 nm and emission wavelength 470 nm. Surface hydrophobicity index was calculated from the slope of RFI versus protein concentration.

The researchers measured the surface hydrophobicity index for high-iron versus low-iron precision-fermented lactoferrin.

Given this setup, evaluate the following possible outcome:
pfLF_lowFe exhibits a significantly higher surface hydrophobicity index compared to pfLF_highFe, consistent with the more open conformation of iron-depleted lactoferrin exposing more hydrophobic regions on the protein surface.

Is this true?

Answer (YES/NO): YES